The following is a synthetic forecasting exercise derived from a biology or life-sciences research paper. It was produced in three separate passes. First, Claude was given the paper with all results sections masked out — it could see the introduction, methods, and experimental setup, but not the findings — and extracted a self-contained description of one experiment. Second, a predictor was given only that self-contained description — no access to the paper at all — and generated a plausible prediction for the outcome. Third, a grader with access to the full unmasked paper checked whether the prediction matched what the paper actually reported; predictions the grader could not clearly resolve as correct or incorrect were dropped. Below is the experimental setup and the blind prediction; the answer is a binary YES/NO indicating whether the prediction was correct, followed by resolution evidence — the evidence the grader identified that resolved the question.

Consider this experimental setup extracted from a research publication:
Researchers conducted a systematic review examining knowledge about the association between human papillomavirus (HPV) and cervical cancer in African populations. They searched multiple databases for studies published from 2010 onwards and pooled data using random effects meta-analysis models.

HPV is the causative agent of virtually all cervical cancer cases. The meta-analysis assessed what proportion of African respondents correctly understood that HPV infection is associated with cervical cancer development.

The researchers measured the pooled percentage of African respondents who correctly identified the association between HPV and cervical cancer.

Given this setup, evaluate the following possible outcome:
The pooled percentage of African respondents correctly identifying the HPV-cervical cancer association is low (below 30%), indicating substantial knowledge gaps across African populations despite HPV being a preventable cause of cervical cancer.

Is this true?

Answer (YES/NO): NO